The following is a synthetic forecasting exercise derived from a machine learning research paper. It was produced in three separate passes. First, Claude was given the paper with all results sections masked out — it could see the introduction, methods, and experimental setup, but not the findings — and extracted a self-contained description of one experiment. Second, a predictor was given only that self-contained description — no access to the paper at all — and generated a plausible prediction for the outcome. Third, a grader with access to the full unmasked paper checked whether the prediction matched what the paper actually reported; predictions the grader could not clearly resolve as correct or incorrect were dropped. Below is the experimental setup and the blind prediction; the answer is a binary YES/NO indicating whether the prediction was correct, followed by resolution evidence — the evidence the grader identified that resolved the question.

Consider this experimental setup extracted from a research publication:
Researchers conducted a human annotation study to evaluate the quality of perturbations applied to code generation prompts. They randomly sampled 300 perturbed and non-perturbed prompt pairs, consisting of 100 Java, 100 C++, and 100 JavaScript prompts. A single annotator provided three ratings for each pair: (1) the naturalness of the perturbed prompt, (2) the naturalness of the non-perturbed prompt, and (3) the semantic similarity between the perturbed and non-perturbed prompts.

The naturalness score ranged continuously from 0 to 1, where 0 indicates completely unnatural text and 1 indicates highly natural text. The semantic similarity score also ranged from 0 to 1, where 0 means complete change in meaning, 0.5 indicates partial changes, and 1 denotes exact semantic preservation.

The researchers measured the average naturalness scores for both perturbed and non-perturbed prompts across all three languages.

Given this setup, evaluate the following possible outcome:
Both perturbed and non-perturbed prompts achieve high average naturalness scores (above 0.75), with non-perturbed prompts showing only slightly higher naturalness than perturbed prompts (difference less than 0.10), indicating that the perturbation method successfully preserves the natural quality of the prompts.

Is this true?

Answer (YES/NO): NO